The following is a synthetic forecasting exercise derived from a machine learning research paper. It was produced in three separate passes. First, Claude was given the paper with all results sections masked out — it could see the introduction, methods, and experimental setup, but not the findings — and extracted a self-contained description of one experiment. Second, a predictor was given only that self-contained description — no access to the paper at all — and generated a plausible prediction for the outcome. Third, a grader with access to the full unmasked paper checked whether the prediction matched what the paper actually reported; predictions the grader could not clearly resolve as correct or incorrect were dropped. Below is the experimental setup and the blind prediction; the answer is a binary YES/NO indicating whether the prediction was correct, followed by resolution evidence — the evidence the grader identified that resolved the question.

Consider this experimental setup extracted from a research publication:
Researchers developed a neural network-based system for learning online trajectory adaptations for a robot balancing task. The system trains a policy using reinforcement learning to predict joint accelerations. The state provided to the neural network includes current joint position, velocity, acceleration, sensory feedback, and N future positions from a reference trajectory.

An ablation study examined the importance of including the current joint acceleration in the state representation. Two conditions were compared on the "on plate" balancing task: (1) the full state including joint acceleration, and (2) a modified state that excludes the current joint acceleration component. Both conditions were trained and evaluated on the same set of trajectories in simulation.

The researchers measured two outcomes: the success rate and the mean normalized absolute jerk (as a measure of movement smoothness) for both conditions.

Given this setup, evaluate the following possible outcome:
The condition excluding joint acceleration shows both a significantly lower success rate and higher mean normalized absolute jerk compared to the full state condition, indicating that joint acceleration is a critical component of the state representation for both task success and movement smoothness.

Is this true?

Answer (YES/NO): NO